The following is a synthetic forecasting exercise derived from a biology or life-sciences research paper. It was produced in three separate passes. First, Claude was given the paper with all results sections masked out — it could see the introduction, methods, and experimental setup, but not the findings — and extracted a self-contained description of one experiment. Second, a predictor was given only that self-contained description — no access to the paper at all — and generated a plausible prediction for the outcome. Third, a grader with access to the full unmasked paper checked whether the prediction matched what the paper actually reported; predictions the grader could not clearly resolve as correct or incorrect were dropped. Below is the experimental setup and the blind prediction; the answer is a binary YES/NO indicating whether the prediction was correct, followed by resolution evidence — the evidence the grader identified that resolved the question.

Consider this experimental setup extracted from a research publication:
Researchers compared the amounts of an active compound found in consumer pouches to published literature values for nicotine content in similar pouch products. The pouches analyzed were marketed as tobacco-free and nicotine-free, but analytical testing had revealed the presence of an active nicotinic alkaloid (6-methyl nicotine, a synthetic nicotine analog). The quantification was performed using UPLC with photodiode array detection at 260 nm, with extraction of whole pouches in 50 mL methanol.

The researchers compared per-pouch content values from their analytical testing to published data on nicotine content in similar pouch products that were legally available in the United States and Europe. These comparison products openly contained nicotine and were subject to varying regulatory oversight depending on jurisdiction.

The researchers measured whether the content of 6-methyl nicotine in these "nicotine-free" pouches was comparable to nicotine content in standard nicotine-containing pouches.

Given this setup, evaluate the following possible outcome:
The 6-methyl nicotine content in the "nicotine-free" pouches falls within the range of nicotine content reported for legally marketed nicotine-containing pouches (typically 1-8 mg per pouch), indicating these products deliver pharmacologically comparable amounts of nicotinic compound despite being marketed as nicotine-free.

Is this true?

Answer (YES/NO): NO